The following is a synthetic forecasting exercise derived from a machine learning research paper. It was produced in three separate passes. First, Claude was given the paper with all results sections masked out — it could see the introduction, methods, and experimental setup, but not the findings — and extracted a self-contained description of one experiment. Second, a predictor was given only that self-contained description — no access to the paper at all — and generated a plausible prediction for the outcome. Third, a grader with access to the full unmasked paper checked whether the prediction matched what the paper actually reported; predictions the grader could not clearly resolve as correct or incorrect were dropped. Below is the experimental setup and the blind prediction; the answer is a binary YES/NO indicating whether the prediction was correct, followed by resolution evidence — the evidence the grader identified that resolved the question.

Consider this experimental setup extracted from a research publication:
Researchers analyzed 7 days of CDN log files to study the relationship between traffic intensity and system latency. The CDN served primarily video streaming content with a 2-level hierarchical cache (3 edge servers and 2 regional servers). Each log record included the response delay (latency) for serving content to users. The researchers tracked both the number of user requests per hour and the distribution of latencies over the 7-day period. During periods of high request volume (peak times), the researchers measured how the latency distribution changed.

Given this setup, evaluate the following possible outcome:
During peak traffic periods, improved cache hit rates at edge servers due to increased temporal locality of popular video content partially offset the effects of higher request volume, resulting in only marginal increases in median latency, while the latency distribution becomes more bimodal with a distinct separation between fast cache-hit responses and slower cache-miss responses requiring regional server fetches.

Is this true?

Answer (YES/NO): NO